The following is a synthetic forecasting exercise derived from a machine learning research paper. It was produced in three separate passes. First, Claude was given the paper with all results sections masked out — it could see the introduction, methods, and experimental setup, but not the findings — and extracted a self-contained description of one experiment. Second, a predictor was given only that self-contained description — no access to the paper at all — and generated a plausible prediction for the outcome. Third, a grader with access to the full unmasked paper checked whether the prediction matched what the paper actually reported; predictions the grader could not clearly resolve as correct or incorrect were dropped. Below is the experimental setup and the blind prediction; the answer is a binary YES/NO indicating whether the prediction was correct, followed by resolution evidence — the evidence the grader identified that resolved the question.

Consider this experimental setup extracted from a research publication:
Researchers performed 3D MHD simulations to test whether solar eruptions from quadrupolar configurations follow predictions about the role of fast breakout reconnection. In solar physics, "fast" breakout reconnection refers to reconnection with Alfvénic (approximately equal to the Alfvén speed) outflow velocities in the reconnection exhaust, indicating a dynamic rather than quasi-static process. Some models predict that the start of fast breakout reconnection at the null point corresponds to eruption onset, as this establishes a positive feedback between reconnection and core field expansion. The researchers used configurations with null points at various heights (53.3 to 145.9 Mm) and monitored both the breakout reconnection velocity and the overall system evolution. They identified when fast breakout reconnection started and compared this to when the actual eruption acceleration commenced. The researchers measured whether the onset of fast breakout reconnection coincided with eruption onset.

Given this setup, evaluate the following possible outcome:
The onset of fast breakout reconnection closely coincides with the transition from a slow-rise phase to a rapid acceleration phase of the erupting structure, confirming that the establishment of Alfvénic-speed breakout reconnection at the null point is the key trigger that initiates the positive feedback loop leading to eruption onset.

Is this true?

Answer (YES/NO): NO